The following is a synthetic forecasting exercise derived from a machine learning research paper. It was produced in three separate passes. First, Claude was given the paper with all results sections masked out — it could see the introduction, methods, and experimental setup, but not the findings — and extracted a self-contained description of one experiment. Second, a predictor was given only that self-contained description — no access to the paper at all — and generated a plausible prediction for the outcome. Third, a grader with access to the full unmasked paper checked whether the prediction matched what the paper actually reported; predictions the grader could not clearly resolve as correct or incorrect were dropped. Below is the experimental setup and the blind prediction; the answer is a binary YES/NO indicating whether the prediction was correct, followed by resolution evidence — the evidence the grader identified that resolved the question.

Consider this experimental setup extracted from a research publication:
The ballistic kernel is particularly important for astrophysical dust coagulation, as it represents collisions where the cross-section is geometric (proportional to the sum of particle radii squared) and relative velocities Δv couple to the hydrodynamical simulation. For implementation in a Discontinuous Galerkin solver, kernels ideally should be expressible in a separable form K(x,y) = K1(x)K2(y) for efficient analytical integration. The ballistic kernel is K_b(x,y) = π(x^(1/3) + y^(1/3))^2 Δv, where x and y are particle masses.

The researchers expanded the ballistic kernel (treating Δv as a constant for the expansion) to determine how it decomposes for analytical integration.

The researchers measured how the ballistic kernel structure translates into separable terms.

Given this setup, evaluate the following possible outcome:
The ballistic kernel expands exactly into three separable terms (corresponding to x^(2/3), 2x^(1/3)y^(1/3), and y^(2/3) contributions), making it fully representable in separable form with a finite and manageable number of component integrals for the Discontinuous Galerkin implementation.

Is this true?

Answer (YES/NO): YES